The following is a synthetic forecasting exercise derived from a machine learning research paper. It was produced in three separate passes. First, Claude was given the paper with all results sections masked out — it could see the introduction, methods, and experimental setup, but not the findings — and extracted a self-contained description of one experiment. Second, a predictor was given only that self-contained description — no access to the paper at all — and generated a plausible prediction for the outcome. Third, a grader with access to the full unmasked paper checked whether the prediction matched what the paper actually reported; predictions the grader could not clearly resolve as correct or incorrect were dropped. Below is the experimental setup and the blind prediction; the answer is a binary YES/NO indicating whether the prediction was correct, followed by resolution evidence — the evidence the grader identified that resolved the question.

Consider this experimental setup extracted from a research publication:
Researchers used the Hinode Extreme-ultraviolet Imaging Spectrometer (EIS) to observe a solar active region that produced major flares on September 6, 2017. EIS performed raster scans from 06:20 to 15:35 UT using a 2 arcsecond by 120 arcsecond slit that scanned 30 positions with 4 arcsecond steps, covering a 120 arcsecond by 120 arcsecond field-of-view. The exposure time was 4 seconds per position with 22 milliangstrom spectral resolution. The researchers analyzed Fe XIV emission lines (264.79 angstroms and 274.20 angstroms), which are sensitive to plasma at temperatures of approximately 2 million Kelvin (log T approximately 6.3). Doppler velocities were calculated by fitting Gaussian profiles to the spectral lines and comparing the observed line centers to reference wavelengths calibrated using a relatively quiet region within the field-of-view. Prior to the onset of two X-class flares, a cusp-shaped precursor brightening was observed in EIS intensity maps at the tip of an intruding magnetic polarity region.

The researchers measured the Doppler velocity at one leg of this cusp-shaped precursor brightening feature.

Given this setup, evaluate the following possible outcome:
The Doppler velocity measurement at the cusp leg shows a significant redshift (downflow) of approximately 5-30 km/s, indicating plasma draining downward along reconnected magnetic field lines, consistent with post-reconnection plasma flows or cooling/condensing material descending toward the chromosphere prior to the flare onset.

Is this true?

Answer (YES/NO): NO